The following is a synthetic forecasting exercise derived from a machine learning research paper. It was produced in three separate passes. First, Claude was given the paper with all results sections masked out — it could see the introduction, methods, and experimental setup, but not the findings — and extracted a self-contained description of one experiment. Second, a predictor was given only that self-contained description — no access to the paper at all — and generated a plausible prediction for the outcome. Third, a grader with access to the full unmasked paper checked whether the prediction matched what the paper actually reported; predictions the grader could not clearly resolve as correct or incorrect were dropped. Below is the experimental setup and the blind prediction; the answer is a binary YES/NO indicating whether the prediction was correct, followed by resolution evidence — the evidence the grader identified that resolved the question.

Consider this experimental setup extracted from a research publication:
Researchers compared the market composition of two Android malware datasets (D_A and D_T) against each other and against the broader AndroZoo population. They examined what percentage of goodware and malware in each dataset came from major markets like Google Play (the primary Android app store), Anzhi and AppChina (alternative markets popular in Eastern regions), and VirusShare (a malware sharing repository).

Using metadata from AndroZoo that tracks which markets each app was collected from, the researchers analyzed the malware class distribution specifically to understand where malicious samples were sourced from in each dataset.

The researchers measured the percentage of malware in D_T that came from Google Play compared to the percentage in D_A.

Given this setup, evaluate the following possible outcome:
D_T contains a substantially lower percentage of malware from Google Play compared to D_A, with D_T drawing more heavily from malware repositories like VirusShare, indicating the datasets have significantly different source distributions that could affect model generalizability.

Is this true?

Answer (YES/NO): NO